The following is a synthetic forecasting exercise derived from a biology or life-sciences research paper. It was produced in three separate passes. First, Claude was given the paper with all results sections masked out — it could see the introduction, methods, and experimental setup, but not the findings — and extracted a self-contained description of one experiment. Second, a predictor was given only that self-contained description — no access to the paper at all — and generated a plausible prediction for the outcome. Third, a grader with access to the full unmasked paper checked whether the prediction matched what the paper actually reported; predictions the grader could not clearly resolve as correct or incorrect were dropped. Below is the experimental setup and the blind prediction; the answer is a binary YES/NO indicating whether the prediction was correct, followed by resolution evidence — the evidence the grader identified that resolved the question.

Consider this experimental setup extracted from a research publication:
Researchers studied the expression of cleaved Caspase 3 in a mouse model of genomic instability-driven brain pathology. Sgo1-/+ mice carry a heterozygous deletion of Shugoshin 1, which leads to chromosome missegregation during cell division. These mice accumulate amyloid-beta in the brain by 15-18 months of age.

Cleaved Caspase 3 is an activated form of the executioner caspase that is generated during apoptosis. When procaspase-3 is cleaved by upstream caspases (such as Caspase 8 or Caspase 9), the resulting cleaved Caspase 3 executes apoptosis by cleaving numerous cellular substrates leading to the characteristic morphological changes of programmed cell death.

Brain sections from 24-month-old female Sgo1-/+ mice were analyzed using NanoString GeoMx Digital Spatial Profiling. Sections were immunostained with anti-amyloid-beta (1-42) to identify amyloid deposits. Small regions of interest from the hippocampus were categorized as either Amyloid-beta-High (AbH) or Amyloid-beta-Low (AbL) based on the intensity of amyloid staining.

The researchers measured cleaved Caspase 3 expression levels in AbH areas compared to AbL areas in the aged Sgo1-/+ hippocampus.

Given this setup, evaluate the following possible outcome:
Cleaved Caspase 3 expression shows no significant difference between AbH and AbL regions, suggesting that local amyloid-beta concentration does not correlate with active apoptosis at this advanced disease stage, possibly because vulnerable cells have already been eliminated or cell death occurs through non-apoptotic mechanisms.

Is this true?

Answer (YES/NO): NO